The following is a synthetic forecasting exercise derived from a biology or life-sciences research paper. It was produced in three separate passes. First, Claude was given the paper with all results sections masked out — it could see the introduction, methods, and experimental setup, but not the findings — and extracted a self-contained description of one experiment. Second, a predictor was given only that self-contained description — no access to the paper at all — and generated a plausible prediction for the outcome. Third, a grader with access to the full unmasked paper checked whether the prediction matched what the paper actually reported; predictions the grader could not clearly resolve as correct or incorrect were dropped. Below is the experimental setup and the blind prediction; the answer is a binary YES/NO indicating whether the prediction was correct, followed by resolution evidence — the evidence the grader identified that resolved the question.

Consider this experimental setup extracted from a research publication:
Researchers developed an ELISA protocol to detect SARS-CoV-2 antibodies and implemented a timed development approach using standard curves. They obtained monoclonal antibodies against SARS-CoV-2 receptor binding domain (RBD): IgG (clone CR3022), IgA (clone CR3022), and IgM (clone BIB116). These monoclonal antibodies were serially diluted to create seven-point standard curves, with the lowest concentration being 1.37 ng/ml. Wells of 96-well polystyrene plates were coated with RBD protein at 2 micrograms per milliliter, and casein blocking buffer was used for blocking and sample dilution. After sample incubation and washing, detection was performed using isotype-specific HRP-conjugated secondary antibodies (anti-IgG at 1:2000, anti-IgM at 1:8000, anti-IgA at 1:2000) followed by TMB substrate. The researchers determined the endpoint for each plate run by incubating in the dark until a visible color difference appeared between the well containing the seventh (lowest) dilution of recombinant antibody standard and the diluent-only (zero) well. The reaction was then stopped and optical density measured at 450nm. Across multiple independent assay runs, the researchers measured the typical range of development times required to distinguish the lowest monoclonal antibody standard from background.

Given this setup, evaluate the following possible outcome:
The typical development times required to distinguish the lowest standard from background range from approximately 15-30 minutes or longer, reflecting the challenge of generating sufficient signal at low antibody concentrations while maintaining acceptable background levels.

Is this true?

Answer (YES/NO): NO